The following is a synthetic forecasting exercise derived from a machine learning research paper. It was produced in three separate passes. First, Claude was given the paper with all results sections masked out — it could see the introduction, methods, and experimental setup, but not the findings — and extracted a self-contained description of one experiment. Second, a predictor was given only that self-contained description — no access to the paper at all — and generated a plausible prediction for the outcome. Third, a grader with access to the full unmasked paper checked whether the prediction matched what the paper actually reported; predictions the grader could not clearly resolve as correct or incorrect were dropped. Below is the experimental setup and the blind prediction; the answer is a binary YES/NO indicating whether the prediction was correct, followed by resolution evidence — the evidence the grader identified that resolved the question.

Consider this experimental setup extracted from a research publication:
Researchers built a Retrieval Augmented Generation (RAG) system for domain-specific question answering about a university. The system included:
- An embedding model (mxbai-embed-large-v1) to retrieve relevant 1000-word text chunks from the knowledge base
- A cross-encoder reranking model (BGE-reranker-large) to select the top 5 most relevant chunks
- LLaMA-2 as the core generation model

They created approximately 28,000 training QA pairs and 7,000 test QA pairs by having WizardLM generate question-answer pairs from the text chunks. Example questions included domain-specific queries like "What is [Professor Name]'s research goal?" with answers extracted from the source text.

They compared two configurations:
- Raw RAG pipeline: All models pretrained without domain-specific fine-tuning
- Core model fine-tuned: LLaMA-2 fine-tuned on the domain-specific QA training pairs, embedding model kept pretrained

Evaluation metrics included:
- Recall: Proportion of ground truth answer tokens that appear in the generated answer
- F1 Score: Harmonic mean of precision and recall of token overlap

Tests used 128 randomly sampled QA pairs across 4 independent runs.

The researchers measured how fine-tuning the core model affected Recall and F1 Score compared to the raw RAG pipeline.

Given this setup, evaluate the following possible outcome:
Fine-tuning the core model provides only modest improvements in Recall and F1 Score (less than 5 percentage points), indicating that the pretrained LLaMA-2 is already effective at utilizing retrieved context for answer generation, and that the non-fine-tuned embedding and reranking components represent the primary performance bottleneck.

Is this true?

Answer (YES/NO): NO